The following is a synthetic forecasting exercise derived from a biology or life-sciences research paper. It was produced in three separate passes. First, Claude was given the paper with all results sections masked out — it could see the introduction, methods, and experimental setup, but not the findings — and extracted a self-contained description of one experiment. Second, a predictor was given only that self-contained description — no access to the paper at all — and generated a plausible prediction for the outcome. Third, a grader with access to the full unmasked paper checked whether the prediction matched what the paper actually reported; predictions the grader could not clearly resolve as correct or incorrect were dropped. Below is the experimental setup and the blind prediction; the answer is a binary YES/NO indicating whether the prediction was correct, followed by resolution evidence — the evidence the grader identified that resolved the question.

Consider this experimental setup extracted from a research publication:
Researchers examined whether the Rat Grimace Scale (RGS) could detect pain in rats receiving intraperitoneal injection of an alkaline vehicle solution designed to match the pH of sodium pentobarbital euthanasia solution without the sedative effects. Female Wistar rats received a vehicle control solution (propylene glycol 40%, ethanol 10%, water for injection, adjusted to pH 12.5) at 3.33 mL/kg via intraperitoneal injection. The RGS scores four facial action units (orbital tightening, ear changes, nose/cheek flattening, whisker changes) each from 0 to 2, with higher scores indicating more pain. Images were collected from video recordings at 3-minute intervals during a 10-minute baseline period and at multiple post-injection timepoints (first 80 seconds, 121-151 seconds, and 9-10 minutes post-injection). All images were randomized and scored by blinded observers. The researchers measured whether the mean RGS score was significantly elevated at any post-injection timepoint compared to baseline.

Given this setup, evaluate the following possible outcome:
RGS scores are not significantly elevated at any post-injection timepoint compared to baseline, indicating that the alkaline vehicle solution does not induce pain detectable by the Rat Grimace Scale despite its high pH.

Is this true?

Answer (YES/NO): NO